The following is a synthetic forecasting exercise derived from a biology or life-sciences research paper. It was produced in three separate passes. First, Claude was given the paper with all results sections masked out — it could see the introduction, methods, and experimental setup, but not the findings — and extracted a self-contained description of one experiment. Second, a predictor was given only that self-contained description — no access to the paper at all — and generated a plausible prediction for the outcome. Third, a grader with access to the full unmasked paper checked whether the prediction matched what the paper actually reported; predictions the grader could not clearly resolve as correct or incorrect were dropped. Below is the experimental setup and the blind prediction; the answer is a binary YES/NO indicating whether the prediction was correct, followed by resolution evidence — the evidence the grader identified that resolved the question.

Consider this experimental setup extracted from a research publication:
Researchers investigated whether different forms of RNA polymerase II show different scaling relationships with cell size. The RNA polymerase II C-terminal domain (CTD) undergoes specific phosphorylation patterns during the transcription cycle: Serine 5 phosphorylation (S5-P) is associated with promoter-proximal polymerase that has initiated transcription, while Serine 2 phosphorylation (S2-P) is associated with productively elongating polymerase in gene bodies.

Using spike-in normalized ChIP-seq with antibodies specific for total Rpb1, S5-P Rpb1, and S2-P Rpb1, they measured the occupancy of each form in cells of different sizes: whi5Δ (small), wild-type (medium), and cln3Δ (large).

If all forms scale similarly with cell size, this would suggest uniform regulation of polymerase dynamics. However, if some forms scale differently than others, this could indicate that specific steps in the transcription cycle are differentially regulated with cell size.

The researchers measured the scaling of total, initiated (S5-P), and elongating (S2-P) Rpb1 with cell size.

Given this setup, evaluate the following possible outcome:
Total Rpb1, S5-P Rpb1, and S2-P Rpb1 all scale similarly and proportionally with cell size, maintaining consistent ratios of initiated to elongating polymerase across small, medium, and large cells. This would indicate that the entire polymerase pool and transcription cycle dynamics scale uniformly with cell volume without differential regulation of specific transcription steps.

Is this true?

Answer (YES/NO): NO